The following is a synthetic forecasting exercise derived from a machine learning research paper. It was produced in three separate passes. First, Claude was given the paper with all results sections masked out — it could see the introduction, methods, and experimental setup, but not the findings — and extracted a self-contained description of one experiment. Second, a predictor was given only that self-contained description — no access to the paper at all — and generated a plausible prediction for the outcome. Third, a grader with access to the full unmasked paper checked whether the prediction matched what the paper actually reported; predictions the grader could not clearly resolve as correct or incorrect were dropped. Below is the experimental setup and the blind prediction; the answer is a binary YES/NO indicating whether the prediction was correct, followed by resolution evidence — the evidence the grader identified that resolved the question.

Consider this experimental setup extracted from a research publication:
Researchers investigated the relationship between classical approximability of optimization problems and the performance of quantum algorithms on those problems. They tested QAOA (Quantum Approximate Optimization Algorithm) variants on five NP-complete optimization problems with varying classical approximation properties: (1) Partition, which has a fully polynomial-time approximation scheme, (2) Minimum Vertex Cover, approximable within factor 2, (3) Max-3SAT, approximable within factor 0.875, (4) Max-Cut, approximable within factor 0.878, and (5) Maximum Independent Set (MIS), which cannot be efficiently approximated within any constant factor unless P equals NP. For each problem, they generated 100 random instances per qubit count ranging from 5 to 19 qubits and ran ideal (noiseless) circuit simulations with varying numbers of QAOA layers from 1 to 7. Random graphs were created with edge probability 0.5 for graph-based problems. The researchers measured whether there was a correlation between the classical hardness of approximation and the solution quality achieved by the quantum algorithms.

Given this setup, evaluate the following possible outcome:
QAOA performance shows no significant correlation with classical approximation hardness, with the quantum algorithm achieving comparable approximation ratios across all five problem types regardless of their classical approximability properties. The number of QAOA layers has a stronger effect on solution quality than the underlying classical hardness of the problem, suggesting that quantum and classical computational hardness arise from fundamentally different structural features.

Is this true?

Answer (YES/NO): NO